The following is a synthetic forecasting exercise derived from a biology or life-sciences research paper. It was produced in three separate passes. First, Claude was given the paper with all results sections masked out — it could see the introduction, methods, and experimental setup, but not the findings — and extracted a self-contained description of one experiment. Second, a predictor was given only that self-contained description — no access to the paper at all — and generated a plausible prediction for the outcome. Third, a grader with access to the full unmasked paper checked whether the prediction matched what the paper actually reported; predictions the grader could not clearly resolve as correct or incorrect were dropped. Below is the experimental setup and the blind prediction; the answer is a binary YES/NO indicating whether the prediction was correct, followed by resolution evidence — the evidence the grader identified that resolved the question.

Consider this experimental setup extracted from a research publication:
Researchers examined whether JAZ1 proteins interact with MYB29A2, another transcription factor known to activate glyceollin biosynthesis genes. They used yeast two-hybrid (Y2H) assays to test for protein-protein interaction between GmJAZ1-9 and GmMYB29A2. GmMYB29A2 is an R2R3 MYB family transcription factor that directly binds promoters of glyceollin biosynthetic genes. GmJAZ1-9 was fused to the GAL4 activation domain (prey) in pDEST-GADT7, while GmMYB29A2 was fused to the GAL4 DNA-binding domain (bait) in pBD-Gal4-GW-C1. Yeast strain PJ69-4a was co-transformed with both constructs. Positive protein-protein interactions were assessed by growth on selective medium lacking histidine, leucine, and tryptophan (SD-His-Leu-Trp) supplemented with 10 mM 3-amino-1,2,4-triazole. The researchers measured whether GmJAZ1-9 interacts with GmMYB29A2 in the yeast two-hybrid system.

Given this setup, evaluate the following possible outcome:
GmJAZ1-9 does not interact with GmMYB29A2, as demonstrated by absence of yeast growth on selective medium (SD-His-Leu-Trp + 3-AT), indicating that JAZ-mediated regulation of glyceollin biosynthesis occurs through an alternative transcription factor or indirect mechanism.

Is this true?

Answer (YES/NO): YES